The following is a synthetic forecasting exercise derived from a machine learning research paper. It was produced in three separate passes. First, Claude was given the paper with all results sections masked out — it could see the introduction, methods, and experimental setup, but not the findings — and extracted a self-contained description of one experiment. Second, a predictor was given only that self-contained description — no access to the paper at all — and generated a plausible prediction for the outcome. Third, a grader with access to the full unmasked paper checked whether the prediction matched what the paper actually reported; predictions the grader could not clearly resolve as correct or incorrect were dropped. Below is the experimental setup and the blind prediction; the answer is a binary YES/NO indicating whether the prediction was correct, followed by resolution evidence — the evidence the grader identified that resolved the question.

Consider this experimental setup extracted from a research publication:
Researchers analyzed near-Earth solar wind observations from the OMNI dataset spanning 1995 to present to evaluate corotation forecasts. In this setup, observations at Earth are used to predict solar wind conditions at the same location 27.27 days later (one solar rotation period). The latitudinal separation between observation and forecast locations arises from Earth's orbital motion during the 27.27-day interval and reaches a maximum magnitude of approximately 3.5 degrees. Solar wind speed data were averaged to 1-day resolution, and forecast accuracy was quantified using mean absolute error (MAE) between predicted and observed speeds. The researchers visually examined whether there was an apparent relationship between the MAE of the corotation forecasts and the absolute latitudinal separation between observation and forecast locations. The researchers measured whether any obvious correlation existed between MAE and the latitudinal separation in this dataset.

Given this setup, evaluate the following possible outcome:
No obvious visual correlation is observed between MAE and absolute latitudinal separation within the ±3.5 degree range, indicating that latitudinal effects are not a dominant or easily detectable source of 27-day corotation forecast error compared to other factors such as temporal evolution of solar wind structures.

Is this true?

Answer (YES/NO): YES